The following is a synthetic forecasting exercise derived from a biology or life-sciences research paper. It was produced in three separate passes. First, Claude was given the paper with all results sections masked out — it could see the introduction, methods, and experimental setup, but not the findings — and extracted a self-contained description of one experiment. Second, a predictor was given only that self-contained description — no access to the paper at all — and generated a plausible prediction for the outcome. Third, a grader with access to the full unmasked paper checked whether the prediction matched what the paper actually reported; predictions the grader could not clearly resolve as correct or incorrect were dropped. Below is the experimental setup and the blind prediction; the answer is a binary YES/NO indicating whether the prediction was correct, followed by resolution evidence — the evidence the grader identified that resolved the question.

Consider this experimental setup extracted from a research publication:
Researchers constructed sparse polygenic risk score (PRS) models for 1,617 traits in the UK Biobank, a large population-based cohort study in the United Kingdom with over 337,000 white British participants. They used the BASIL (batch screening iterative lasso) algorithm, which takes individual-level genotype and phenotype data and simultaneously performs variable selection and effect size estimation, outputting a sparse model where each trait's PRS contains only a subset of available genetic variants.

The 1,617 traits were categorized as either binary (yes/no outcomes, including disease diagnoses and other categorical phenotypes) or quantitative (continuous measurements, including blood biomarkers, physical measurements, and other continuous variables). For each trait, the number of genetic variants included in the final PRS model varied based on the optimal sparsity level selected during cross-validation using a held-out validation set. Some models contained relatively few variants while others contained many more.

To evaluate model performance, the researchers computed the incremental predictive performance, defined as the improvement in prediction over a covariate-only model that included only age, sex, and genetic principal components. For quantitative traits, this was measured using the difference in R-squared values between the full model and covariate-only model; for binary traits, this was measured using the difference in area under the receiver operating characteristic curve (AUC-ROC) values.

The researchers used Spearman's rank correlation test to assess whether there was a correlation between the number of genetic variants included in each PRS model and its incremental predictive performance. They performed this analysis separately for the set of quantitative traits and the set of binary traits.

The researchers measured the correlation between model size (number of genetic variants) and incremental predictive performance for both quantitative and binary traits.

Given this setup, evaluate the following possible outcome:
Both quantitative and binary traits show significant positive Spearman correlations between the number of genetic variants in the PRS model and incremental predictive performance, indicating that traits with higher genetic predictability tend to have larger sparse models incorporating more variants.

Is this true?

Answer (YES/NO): NO